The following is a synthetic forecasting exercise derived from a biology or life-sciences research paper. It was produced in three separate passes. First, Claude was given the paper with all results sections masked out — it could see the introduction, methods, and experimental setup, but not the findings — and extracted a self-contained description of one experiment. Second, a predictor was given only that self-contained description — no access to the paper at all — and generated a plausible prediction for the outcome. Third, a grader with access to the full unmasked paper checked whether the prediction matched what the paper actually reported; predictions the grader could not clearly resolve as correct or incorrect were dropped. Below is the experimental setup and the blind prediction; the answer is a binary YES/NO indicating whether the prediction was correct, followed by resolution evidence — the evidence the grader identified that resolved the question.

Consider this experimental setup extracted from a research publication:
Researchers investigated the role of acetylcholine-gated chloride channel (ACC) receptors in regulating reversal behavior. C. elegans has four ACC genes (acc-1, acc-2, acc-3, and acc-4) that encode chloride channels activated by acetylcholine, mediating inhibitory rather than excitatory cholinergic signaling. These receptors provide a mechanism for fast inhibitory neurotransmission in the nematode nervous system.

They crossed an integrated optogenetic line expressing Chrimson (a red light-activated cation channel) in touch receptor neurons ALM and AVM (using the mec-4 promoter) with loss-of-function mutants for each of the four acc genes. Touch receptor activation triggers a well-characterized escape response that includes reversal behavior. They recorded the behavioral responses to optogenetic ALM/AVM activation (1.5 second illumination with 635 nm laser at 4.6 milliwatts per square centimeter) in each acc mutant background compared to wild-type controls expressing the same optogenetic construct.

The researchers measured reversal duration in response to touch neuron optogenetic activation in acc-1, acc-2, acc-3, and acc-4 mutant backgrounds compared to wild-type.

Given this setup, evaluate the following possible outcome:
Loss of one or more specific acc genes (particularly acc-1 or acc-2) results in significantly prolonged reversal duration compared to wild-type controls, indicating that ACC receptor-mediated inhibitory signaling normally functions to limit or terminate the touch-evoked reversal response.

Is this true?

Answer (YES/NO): YES